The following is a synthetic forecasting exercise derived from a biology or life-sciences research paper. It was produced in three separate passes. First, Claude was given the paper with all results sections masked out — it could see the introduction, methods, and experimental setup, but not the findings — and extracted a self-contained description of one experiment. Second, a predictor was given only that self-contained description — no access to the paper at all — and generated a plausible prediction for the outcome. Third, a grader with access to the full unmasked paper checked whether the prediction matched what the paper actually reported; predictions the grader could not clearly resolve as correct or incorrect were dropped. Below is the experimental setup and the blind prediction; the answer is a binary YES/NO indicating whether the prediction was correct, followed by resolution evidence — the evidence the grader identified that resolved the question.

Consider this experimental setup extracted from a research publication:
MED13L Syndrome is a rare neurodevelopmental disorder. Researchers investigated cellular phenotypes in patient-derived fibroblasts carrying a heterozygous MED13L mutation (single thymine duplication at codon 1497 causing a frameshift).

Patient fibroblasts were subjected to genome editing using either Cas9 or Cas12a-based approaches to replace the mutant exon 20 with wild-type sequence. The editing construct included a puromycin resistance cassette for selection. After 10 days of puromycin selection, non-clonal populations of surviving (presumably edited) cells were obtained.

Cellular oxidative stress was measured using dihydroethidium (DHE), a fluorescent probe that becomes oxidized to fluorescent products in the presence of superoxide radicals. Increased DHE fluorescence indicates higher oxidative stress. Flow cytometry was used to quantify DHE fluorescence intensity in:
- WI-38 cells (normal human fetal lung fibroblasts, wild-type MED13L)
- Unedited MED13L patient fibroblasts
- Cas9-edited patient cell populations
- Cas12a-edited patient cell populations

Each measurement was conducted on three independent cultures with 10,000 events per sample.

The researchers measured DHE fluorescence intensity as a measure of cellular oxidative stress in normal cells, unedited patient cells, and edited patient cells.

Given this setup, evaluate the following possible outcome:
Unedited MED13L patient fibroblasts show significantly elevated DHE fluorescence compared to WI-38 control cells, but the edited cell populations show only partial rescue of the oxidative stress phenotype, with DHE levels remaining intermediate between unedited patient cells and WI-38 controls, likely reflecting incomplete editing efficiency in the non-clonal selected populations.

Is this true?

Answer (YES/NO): YES